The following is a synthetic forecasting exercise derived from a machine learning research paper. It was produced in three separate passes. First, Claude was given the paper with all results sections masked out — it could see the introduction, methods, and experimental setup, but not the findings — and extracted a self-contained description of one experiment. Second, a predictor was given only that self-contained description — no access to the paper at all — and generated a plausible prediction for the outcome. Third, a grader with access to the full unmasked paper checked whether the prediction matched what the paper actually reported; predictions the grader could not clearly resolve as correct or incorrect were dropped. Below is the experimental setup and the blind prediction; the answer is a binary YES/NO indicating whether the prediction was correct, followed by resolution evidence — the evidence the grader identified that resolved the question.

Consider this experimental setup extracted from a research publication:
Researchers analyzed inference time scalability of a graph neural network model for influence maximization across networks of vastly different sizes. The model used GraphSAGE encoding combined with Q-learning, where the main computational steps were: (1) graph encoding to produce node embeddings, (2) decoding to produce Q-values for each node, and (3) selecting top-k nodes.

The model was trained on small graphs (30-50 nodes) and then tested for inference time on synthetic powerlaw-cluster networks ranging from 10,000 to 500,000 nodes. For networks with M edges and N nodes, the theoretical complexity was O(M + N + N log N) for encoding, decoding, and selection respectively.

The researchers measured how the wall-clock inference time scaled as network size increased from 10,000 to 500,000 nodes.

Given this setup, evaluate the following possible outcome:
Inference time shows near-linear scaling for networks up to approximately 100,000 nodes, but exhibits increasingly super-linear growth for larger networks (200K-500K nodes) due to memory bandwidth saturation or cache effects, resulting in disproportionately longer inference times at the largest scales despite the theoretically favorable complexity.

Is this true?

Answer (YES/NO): NO